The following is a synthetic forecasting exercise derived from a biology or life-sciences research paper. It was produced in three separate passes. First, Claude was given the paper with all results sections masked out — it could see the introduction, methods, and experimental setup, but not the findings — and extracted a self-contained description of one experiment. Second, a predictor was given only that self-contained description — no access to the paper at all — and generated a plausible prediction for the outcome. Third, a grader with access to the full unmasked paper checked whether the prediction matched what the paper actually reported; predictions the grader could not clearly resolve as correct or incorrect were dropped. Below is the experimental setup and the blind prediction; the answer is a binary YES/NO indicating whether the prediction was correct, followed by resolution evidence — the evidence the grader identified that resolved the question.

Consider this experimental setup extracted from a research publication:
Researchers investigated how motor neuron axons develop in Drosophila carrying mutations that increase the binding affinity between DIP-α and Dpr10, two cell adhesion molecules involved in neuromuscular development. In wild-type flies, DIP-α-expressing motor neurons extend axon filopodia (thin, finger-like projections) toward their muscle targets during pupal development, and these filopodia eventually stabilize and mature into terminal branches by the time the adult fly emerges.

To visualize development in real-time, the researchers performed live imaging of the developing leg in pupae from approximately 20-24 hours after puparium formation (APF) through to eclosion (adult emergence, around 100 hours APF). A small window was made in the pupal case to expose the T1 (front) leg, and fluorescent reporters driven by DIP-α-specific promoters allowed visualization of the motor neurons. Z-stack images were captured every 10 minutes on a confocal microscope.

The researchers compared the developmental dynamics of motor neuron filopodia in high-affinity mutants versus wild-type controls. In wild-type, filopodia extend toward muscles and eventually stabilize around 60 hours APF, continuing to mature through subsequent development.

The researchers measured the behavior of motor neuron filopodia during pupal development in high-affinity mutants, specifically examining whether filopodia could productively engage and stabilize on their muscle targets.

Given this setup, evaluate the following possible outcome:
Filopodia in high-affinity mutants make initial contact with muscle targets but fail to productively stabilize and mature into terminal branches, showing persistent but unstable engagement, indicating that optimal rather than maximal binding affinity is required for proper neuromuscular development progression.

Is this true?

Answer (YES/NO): NO